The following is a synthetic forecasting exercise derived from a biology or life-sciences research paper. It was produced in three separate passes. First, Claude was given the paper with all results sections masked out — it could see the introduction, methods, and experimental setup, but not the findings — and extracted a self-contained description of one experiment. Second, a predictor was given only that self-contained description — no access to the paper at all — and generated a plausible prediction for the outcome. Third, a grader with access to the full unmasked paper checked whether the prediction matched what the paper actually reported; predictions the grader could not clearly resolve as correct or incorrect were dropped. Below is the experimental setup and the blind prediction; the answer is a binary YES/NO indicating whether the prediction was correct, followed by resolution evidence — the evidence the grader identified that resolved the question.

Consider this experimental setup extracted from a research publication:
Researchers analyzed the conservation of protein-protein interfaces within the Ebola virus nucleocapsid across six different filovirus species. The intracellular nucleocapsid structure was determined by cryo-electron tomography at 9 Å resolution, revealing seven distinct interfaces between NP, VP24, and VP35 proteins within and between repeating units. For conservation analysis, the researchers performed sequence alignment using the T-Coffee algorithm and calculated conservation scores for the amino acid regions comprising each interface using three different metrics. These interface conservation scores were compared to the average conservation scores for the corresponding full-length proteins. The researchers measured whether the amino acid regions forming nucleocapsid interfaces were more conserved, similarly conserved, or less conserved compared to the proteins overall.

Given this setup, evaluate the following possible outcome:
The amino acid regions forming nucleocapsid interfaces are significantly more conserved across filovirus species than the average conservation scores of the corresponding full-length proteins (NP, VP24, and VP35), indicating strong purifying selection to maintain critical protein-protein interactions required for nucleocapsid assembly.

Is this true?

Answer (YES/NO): YES